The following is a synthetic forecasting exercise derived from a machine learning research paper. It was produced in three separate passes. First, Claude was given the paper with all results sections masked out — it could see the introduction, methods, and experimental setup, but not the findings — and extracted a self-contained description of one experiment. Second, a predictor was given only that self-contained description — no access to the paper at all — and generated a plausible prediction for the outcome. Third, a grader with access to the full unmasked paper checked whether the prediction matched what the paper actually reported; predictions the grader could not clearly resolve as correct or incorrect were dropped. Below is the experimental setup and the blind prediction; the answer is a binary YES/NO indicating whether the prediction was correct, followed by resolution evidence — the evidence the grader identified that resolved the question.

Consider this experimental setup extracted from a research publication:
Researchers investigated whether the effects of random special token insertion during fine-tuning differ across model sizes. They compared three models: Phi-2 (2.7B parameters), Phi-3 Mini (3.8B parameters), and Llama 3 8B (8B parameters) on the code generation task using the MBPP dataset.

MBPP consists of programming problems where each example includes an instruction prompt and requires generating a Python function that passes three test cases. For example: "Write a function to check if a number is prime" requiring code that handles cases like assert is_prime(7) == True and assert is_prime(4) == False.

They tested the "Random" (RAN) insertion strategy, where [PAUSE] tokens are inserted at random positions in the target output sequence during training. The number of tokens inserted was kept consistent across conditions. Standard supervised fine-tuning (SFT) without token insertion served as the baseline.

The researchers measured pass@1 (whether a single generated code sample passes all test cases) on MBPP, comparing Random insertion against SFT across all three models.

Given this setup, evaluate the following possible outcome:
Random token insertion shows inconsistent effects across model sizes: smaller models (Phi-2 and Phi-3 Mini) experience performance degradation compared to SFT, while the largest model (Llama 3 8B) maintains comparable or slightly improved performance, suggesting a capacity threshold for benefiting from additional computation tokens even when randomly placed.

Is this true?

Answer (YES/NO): NO